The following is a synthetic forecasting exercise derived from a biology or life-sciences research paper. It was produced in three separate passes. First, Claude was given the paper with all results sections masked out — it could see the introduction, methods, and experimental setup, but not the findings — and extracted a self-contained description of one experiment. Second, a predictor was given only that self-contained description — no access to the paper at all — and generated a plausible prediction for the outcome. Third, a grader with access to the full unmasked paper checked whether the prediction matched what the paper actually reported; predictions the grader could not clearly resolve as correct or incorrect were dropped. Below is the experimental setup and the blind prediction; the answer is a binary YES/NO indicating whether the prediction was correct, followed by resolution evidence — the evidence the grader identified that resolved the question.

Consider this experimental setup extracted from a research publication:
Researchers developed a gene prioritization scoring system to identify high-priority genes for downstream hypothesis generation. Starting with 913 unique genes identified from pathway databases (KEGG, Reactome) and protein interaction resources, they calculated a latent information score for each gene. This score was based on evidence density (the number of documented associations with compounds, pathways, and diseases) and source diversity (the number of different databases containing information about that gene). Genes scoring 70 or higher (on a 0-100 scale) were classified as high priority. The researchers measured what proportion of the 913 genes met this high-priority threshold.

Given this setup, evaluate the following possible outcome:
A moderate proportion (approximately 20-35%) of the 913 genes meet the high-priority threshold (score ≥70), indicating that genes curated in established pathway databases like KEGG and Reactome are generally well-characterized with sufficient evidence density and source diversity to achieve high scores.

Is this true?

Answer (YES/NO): NO